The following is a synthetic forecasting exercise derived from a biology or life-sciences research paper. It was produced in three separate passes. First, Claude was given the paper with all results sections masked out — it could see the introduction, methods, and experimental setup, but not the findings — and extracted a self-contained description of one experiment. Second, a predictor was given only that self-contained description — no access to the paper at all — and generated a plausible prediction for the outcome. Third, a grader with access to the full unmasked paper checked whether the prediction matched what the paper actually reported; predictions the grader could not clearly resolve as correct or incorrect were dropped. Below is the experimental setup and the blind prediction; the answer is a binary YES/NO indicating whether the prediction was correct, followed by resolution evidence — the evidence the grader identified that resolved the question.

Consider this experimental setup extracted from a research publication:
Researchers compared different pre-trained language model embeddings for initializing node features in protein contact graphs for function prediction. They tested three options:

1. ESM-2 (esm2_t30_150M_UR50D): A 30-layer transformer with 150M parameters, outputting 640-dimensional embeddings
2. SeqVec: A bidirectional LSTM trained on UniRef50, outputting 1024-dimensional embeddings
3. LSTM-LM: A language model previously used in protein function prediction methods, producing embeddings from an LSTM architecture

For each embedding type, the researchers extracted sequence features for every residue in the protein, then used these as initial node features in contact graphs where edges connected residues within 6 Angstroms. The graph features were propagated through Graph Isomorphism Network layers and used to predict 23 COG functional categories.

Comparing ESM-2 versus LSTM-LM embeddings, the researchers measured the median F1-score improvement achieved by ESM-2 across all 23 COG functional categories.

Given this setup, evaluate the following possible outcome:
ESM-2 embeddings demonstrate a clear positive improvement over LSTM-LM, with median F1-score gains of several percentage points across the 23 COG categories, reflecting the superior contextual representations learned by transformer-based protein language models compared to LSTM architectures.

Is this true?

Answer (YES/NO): YES